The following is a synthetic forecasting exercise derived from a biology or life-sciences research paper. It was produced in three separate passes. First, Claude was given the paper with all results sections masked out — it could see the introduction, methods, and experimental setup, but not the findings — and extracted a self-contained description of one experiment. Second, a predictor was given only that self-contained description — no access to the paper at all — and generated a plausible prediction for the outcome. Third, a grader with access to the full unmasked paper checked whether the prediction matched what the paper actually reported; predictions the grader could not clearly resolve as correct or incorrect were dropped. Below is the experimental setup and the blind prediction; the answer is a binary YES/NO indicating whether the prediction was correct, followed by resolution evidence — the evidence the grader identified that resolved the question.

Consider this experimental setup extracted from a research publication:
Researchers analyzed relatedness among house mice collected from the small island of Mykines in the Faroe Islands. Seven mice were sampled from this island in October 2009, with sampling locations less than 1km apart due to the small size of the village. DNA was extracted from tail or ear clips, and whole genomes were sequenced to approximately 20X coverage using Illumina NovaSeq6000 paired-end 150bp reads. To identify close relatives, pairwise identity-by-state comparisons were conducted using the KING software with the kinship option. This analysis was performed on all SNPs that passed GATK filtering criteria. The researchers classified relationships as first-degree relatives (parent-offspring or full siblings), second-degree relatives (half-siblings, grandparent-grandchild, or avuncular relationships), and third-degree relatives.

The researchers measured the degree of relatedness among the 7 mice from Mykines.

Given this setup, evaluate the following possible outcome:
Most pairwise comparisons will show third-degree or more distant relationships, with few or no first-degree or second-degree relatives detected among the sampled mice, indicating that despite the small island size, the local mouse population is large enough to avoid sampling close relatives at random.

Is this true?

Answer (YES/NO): NO